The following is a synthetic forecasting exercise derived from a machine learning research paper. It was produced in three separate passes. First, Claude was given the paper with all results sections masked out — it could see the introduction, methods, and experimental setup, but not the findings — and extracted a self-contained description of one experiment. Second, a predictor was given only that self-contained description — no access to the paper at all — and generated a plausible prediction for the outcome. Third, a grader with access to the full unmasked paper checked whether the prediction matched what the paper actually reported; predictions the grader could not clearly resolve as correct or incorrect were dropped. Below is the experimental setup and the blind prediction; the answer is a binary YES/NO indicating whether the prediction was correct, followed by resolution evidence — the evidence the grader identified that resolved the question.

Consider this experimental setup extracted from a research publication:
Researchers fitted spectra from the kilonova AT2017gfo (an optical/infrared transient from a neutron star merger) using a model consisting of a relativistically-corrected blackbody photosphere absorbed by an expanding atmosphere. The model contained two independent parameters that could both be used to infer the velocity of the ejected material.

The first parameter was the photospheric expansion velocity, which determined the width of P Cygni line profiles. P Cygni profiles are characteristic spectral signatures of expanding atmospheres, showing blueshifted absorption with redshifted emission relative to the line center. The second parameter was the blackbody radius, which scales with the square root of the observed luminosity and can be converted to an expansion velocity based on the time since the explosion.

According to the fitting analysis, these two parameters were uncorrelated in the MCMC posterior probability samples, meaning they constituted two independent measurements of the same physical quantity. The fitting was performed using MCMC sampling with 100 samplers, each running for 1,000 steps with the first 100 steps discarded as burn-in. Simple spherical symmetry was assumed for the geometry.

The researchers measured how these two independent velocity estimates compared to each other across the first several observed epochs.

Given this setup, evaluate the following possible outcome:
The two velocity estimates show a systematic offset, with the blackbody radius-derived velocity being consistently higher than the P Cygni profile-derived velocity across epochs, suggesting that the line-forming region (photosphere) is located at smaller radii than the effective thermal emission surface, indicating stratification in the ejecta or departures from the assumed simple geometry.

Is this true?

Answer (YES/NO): NO